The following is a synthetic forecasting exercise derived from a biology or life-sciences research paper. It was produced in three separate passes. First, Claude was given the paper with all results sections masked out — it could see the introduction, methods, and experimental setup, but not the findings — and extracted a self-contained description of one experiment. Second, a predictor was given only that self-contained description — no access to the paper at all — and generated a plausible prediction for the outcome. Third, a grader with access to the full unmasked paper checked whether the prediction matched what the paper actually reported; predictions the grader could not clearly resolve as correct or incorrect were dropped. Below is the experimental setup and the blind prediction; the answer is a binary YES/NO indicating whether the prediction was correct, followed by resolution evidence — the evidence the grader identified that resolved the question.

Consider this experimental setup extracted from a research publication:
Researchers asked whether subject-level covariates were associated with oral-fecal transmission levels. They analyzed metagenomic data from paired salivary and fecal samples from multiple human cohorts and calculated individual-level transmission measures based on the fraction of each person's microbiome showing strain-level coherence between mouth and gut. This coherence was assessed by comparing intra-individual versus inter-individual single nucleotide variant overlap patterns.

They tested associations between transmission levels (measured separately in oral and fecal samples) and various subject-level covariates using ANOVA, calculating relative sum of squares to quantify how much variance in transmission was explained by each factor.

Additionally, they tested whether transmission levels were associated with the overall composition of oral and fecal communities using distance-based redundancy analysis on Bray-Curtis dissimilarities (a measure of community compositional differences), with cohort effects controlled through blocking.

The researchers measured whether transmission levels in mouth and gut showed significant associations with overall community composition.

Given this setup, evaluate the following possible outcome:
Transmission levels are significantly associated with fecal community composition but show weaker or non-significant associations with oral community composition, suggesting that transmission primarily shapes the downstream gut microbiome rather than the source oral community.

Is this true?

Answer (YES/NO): NO